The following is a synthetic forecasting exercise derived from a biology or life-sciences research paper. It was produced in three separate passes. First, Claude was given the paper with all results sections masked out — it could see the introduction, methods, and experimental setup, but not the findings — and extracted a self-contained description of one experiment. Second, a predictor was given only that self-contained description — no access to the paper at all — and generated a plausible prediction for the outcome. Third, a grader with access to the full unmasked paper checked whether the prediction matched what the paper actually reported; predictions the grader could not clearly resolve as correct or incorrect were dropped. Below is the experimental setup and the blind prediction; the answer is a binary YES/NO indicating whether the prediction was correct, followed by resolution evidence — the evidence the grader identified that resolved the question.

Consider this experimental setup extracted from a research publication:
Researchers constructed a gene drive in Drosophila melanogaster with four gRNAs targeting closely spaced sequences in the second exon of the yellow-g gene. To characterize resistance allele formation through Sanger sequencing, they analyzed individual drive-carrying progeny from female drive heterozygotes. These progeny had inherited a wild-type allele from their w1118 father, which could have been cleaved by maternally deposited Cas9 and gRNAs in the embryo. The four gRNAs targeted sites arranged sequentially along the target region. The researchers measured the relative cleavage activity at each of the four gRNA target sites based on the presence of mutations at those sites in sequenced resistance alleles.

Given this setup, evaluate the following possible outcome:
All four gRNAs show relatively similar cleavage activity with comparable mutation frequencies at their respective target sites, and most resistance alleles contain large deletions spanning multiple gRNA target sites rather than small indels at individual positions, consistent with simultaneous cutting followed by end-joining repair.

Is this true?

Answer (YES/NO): NO